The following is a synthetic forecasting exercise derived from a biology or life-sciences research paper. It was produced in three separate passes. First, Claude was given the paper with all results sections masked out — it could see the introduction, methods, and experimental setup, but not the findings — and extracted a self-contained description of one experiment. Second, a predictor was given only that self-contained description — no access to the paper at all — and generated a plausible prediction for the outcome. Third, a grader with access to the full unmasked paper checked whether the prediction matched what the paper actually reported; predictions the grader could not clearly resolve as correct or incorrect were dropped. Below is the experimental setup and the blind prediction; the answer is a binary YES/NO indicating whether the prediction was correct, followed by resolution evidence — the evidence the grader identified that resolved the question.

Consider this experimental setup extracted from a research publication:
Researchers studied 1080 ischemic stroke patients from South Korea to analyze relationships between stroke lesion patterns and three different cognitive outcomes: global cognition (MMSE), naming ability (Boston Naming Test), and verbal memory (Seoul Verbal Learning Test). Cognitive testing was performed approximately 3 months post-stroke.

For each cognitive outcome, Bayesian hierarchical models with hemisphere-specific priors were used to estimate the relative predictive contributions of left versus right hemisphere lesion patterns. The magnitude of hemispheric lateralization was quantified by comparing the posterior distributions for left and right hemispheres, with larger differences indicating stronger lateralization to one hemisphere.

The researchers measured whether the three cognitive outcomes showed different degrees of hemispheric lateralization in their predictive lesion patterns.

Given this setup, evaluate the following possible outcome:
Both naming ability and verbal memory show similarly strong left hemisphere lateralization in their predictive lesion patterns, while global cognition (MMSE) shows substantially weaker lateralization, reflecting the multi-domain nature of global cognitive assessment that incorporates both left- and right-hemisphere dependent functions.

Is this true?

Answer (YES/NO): YES